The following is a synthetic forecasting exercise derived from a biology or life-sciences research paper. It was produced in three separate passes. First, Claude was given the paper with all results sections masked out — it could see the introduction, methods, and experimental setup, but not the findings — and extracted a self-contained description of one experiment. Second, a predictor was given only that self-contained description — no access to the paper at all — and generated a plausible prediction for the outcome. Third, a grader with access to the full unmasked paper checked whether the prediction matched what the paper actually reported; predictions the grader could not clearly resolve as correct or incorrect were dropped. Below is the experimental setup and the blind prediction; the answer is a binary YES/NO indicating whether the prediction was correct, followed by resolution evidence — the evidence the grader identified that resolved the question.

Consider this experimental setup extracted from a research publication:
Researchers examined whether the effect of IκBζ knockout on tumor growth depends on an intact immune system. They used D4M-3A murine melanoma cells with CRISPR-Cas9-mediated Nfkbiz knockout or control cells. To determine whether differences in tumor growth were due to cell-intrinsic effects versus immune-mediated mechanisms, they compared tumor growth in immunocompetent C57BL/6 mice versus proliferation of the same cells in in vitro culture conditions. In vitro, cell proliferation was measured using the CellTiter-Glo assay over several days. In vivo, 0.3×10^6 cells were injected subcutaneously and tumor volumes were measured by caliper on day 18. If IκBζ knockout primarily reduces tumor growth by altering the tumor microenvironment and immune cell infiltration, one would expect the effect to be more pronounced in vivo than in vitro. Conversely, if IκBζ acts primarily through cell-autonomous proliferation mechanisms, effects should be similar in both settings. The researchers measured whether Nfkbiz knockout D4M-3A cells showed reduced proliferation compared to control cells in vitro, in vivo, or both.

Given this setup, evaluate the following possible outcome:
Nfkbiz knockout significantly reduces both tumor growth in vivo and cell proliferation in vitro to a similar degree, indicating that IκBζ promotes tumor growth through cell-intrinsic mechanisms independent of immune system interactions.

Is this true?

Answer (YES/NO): NO